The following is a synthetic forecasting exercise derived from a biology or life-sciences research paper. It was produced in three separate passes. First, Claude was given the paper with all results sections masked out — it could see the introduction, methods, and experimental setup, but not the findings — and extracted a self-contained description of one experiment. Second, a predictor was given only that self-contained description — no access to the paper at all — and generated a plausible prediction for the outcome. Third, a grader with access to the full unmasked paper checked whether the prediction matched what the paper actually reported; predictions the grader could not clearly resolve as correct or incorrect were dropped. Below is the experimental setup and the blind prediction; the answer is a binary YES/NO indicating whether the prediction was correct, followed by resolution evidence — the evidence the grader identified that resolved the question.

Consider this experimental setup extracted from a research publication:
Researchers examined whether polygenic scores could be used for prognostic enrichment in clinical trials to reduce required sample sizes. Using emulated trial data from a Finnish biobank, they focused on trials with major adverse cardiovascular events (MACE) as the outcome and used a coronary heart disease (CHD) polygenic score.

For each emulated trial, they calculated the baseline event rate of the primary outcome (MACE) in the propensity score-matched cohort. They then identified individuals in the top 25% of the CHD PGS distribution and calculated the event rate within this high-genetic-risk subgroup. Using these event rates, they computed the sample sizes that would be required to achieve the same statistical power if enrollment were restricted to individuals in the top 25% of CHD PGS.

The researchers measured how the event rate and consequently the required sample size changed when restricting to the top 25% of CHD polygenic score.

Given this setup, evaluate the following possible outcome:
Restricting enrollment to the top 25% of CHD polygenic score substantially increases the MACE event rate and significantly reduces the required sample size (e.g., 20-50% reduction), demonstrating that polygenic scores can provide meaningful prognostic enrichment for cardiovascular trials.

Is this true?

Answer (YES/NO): NO